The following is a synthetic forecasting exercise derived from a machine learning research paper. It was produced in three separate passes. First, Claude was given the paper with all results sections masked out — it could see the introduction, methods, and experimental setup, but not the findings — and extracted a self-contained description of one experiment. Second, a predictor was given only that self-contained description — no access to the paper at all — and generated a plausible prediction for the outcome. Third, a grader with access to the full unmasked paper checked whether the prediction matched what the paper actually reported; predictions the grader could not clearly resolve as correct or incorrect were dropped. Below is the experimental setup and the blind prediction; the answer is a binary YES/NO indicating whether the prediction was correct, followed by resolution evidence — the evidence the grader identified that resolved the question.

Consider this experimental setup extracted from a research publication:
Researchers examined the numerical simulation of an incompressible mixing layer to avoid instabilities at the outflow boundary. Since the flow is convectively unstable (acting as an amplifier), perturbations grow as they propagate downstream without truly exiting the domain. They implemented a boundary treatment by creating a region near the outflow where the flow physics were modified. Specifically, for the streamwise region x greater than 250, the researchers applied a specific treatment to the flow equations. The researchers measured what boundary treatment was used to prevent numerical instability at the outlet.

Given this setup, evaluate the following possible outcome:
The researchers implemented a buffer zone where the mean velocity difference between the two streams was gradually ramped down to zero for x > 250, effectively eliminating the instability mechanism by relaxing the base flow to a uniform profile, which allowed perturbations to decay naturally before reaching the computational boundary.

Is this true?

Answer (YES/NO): NO